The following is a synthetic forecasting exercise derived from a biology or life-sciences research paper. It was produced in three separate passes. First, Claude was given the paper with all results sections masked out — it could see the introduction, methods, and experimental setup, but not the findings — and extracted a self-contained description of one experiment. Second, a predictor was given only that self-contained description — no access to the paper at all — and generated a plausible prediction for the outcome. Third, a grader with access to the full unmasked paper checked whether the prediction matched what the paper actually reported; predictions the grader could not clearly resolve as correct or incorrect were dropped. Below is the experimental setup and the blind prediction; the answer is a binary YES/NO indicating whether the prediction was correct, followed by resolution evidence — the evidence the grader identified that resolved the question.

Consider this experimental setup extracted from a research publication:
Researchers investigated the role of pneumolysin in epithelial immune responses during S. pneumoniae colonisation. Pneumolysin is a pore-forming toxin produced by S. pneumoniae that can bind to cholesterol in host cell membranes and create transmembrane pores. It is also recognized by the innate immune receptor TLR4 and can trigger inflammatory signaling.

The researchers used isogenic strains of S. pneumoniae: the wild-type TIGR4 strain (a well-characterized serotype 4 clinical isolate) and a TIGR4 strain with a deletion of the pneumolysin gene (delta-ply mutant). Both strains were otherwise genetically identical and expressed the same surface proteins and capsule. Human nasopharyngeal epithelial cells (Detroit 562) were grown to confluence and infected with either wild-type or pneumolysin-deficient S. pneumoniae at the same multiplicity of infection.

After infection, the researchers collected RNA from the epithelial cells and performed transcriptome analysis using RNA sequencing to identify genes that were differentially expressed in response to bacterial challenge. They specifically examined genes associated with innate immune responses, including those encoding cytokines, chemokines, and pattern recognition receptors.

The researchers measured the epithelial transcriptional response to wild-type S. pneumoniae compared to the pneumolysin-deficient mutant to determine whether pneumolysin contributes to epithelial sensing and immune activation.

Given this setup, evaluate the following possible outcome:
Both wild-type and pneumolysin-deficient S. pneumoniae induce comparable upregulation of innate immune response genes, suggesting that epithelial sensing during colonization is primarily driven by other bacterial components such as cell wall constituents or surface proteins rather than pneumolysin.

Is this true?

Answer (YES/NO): NO